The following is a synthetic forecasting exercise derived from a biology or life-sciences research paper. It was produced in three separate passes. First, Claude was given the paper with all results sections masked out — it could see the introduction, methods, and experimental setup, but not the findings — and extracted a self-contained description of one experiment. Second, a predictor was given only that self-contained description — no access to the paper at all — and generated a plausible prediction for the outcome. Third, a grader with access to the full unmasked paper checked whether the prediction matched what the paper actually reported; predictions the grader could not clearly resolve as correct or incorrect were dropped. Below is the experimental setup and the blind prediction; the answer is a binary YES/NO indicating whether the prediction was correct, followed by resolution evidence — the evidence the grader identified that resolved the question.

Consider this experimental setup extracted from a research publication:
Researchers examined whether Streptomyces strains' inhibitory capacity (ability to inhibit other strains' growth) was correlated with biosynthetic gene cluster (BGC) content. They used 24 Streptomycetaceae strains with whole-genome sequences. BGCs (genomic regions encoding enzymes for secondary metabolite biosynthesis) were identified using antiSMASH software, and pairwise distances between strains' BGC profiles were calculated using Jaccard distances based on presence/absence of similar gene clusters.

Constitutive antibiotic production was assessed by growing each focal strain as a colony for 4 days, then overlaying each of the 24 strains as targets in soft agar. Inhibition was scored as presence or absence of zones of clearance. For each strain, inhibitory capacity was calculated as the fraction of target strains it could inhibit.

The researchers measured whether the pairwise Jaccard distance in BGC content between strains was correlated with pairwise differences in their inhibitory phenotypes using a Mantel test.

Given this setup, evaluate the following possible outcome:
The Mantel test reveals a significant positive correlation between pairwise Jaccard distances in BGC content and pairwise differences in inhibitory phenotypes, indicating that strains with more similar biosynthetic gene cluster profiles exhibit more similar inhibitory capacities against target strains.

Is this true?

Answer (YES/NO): YES